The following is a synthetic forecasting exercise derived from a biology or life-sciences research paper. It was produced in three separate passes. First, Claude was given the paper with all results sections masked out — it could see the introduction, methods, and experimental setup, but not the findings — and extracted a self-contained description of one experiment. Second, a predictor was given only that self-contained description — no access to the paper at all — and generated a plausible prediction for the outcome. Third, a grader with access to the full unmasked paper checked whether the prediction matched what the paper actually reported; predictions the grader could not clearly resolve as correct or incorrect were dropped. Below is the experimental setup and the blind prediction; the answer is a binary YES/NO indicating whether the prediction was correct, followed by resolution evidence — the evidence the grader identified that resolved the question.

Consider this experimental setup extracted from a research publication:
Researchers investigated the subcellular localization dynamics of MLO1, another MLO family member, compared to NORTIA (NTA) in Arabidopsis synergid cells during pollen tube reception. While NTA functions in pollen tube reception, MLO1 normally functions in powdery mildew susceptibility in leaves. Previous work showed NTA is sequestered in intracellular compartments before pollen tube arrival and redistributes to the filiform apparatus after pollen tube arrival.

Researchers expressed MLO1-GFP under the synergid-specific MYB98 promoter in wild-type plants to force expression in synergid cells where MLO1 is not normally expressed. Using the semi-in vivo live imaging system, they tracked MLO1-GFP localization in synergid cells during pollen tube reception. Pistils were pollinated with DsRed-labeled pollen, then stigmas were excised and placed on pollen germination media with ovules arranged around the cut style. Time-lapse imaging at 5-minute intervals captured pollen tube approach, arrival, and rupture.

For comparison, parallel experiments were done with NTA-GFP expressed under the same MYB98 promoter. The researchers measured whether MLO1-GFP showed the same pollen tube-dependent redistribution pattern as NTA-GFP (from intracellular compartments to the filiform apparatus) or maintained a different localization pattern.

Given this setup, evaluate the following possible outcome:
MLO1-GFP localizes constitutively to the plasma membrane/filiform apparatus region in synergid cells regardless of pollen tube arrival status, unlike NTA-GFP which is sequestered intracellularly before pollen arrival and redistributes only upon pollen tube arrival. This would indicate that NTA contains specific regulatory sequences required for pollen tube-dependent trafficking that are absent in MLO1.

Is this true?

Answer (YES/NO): YES